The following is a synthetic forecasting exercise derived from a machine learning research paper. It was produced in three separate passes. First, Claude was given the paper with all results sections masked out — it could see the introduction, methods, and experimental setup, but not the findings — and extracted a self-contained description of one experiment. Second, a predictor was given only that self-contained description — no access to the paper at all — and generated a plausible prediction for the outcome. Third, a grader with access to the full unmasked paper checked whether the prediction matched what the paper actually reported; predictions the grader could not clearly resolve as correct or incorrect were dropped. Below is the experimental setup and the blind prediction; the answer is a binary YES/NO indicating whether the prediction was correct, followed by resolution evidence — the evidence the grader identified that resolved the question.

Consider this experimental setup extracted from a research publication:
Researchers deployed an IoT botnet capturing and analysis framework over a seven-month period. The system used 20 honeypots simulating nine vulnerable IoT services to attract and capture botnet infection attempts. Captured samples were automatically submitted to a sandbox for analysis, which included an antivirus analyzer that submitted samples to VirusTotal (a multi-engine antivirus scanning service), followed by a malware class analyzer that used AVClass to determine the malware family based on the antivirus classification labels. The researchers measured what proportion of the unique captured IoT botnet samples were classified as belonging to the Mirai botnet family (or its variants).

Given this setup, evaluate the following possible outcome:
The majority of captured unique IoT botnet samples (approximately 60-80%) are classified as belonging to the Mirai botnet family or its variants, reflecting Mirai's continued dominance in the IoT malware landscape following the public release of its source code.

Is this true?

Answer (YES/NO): NO